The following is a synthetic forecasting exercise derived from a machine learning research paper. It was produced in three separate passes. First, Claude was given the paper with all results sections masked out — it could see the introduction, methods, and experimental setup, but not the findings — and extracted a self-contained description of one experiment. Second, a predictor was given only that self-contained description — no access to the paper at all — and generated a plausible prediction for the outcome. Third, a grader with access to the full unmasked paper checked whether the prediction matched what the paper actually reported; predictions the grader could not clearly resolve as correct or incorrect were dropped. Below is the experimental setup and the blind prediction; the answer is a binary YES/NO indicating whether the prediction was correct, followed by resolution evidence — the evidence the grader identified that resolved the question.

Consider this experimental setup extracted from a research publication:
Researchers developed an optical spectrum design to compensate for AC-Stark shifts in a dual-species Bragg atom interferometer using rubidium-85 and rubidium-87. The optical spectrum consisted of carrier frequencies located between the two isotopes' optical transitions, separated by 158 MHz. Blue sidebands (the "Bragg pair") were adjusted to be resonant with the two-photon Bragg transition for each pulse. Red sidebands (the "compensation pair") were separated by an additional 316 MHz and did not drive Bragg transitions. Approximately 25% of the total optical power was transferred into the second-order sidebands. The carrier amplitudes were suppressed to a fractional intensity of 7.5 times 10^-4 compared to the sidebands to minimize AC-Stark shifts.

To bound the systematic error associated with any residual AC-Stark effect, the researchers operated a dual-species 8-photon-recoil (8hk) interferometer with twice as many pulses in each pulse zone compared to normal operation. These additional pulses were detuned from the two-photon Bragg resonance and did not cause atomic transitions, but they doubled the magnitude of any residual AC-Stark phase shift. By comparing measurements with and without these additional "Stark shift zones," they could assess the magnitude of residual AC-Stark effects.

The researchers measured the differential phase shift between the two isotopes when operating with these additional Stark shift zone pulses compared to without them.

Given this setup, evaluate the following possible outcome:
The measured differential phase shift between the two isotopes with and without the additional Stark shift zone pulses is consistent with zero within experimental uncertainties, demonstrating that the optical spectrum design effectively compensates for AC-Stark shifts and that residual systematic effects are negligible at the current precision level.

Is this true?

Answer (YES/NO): NO